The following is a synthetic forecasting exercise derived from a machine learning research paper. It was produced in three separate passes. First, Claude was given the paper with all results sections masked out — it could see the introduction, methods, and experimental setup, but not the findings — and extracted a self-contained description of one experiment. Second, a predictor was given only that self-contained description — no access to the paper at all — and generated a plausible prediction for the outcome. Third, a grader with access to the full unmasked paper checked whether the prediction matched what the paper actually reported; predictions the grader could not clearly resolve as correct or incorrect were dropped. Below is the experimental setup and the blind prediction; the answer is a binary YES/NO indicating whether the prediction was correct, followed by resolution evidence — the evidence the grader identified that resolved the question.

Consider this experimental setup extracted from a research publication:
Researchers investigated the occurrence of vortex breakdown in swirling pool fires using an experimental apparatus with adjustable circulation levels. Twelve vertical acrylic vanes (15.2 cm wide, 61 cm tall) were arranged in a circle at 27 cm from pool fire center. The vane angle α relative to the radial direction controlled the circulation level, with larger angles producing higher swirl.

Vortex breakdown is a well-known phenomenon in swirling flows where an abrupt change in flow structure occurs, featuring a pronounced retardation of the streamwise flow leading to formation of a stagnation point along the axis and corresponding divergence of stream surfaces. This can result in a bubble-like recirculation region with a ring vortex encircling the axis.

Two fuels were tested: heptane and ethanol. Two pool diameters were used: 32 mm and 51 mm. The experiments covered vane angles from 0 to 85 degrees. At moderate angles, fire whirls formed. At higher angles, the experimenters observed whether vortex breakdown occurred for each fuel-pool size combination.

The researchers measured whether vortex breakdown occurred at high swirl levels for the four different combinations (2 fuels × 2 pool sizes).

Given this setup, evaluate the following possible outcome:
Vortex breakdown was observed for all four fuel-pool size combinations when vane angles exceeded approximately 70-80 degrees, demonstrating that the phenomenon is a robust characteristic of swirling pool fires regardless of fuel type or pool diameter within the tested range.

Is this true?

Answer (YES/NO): NO